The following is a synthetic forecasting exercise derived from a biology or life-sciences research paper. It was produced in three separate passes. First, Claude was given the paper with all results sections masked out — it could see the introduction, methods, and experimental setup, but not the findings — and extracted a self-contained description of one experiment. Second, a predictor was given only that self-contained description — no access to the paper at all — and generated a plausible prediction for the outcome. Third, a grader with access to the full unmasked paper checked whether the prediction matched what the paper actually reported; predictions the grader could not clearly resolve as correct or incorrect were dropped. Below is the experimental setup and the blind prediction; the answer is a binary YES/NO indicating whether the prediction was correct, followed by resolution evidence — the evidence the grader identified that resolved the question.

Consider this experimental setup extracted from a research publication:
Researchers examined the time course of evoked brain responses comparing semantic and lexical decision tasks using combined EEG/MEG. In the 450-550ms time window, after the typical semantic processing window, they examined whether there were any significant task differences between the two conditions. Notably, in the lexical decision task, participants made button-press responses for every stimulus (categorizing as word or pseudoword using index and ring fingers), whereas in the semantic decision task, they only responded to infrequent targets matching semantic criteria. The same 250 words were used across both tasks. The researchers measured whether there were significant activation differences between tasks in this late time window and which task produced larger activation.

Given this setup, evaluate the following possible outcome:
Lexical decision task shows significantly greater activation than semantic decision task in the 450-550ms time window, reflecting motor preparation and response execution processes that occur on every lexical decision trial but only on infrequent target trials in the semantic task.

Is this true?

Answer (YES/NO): YES